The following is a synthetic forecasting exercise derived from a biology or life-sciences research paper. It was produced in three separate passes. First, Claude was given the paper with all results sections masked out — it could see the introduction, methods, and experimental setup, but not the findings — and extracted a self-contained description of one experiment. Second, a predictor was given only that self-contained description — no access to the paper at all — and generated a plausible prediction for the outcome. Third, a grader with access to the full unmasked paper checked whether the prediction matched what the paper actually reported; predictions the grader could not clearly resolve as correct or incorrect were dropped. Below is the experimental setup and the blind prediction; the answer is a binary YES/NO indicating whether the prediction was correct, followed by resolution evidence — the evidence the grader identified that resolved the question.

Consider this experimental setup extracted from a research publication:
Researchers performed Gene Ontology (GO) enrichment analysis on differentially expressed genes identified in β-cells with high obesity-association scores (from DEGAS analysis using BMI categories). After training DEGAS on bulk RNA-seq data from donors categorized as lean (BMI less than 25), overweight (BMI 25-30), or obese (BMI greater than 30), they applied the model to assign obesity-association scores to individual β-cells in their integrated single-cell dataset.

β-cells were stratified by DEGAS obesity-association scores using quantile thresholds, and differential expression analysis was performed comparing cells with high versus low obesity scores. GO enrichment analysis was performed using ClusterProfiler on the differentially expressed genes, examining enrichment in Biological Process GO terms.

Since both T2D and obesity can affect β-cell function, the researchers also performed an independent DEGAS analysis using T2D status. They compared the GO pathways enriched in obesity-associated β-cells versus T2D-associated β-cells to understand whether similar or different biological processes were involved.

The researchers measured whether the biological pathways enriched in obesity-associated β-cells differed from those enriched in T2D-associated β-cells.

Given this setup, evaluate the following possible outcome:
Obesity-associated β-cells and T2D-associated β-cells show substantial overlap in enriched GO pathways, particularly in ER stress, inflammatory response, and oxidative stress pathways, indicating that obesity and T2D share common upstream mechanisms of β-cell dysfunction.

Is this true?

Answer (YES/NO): NO